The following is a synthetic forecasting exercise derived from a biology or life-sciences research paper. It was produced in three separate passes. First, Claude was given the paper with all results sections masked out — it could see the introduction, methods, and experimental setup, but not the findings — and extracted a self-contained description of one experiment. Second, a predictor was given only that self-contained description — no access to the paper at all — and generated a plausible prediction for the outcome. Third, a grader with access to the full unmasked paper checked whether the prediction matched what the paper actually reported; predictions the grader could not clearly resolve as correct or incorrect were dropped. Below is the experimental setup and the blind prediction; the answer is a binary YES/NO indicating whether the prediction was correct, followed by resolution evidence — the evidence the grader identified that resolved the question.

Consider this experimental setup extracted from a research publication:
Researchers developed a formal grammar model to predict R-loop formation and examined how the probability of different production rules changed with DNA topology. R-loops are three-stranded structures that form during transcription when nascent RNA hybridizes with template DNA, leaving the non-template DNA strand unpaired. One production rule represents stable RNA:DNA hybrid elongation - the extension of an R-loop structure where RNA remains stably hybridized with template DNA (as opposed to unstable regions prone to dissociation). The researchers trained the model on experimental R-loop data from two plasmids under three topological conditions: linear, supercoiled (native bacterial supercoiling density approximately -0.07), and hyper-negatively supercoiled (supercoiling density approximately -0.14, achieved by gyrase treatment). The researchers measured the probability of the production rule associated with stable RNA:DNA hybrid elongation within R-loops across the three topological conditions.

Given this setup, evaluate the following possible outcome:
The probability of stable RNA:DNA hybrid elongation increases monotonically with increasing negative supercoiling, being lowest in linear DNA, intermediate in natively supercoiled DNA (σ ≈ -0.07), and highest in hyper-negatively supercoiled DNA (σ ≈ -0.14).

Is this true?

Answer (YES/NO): NO